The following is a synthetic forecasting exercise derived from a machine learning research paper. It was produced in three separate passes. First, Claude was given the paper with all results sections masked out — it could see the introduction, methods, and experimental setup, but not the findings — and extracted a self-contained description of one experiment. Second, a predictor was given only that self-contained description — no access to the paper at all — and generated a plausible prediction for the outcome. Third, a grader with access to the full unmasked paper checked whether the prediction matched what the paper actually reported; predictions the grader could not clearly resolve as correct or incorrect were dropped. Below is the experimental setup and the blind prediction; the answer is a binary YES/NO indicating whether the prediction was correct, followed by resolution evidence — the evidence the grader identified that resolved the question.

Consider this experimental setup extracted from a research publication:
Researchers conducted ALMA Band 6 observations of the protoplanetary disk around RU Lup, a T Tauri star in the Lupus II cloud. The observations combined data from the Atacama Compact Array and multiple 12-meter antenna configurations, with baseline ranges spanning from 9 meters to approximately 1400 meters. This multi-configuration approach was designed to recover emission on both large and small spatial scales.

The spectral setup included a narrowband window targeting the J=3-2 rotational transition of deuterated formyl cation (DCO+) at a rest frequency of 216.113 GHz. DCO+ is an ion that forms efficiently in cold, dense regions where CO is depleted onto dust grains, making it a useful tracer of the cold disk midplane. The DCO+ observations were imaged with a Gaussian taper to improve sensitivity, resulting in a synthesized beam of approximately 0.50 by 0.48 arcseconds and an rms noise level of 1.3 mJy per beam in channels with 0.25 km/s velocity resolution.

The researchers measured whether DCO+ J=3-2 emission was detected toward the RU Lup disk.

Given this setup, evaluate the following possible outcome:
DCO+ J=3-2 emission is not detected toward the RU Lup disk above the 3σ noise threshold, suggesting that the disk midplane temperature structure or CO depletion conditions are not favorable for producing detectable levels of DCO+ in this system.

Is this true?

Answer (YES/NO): NO